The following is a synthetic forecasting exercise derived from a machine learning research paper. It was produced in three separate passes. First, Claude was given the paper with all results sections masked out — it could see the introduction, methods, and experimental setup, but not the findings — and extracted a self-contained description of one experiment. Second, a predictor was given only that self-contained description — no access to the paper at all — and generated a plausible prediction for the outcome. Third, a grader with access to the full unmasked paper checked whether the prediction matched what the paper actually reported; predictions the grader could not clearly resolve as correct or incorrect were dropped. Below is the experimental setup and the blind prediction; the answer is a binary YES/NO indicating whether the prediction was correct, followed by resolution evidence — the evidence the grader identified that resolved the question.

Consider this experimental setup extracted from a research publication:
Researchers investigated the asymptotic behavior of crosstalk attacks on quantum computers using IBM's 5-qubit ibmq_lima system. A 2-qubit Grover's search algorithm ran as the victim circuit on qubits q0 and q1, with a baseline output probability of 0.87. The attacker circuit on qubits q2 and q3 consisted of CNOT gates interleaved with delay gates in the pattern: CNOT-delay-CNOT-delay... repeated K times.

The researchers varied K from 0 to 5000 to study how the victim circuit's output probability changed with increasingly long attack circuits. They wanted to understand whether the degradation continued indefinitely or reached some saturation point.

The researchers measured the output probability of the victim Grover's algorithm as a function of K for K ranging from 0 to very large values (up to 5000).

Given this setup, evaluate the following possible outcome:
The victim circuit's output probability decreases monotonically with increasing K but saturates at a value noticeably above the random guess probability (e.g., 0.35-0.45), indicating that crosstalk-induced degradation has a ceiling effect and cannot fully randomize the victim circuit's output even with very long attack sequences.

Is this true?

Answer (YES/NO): NO